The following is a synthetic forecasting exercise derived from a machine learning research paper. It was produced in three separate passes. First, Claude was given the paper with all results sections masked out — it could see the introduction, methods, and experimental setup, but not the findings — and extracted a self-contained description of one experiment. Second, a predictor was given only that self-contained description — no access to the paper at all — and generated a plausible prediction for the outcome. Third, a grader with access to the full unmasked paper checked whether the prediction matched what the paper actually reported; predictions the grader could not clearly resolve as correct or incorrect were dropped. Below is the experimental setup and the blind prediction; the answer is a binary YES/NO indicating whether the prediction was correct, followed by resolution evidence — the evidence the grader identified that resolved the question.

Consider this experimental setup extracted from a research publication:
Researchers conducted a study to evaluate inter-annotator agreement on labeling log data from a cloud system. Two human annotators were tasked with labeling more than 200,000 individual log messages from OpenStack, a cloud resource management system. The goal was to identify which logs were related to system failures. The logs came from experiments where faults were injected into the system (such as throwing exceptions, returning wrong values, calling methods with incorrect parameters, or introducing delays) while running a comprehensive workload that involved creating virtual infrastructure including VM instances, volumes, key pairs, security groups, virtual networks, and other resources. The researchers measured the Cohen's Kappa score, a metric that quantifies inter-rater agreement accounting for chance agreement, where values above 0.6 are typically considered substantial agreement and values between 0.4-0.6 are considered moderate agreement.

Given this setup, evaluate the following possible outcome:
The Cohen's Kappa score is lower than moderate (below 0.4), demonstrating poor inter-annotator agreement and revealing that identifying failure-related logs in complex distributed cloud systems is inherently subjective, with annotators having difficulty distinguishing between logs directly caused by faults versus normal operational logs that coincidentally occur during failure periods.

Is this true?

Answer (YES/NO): NO